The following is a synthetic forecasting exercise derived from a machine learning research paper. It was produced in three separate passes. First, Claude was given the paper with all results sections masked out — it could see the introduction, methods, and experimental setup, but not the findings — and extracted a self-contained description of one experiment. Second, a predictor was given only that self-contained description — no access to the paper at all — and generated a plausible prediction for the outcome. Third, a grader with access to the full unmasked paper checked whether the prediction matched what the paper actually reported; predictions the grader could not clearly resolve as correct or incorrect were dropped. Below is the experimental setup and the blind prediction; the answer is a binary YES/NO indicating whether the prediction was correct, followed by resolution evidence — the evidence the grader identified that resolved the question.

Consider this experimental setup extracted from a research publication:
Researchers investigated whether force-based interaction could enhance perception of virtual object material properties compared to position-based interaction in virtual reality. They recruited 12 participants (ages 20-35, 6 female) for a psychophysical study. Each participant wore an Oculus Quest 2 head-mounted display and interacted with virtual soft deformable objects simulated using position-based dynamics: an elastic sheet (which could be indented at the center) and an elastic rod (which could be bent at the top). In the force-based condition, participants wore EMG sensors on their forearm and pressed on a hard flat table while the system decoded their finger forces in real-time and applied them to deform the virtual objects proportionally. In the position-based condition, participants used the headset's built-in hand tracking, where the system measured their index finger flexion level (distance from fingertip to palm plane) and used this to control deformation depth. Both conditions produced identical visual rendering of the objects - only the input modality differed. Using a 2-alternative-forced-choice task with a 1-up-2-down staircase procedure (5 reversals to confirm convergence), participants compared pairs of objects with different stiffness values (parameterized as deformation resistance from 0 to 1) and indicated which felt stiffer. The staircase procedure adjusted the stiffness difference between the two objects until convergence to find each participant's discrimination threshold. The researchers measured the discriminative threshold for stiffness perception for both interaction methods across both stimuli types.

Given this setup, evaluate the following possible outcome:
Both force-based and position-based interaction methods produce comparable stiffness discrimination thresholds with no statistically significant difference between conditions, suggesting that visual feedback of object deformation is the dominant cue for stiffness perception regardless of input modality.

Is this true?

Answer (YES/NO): NO